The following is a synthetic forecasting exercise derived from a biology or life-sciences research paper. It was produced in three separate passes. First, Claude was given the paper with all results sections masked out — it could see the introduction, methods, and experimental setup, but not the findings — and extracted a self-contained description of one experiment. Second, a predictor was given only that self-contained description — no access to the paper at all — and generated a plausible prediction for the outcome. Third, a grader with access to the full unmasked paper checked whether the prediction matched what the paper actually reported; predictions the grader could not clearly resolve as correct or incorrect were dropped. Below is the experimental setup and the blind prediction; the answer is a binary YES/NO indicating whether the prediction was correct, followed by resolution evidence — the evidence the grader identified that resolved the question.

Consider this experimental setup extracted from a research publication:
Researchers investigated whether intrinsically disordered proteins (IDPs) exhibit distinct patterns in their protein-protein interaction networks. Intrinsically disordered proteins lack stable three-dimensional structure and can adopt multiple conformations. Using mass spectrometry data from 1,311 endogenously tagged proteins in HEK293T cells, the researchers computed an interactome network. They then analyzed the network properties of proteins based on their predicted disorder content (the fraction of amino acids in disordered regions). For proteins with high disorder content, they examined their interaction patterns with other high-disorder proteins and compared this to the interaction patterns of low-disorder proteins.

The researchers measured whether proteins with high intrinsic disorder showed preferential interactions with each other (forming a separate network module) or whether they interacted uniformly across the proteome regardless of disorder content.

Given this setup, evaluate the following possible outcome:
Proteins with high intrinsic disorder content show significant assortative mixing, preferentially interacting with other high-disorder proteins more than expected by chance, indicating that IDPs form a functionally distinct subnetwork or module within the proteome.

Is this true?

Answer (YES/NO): YES